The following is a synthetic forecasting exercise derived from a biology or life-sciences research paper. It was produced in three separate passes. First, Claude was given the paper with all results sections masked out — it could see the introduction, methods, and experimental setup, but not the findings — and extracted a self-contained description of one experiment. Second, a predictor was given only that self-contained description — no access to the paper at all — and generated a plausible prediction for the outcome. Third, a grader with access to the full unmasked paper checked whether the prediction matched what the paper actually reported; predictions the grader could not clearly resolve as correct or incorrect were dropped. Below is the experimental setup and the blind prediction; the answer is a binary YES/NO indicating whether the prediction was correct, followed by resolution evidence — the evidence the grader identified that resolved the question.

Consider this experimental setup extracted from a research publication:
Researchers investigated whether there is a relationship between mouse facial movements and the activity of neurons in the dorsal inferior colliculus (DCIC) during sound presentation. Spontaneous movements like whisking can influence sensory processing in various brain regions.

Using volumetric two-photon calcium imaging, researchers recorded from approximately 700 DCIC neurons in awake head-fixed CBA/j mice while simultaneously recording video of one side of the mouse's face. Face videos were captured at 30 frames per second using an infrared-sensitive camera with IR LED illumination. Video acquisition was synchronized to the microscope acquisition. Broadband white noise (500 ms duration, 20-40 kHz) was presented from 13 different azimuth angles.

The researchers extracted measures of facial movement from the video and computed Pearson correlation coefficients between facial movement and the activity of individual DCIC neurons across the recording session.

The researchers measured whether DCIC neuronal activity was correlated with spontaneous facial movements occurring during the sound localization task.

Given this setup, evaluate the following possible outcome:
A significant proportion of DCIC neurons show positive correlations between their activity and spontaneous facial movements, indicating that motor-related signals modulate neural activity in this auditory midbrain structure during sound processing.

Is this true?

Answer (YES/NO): NO